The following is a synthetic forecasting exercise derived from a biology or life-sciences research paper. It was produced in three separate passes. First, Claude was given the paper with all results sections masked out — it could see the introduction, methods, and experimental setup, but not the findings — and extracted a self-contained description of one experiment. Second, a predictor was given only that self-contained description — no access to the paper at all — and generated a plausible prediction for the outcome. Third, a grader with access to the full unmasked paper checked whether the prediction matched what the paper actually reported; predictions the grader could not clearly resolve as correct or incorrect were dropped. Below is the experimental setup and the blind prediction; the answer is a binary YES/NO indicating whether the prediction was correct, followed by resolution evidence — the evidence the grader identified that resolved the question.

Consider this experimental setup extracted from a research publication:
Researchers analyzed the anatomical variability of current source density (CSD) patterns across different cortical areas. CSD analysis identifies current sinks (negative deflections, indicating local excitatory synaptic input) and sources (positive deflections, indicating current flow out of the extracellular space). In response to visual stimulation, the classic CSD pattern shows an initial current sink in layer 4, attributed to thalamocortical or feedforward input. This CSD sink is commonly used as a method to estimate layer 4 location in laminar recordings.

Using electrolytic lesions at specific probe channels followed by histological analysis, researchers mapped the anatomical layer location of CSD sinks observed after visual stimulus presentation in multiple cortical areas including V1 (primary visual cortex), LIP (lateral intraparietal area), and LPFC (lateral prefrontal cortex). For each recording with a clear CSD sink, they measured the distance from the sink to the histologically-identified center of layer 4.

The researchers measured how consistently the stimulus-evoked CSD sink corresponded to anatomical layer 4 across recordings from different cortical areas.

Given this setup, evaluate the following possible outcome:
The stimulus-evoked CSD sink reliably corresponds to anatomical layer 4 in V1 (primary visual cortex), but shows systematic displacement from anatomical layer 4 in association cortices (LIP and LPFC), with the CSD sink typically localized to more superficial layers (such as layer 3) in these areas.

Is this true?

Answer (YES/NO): NO